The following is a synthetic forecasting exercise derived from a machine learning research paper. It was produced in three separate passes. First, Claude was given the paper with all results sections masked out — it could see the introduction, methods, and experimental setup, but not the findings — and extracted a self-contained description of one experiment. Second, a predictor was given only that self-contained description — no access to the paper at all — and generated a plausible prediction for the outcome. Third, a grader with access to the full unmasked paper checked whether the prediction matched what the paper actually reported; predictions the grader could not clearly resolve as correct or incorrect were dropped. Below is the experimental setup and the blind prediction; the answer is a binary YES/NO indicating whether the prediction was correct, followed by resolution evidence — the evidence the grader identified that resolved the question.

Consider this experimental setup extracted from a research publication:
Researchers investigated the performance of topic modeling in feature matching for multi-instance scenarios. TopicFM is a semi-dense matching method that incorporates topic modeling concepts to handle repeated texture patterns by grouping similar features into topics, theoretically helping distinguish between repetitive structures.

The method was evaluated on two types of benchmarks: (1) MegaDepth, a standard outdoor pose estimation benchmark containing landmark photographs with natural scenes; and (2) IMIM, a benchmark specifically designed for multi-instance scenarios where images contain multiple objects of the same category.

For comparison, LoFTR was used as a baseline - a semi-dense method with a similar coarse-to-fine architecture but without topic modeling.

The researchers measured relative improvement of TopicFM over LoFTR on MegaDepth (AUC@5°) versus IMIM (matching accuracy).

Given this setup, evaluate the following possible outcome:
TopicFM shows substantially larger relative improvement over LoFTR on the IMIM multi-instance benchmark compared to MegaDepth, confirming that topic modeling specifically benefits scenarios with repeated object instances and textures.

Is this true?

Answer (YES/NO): NO